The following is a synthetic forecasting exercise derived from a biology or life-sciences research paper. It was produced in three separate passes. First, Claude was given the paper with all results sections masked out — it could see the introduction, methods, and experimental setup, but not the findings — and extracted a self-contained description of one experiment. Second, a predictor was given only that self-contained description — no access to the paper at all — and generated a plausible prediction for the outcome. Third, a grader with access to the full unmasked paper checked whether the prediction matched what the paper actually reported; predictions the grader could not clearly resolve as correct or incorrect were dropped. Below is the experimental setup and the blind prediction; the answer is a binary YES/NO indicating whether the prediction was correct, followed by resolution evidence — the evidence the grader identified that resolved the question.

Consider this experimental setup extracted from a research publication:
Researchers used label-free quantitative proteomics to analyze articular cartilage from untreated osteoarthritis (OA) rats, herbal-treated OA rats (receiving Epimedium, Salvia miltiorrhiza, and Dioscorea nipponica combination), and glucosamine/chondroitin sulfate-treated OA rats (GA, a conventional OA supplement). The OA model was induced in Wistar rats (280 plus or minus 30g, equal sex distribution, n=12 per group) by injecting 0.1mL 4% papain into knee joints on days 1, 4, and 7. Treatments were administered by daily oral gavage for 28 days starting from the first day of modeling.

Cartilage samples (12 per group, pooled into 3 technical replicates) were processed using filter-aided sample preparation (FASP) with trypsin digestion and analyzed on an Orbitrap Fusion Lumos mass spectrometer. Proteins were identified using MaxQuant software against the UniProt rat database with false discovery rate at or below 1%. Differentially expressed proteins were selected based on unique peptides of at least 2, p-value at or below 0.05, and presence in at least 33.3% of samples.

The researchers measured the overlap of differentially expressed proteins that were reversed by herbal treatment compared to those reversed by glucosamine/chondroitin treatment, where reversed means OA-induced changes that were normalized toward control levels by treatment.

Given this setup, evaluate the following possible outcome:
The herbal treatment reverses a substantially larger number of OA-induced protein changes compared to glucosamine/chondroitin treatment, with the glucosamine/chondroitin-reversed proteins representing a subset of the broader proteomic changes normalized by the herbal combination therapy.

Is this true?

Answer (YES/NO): NO